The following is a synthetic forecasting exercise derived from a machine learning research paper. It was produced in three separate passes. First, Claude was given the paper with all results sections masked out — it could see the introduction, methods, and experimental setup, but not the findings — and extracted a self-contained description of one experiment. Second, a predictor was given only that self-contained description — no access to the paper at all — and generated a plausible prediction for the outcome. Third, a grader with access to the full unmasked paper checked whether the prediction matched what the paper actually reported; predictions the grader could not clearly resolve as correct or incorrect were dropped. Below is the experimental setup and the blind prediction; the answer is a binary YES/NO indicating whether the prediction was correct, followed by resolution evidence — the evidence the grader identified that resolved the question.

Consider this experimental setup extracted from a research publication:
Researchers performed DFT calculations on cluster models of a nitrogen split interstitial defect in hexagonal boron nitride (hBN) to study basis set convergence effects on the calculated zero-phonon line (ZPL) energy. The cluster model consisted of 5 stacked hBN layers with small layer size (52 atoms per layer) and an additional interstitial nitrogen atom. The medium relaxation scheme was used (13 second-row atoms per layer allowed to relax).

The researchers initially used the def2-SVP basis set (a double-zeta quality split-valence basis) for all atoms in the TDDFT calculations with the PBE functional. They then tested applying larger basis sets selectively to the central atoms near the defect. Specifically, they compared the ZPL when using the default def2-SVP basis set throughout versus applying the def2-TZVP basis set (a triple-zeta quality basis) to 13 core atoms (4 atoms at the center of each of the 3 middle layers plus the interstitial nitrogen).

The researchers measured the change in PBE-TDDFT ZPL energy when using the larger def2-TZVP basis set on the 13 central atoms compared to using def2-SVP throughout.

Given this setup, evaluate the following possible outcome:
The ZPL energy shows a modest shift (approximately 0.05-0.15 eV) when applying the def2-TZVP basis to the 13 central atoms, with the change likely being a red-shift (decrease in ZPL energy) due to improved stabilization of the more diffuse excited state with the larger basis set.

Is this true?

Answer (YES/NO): NO